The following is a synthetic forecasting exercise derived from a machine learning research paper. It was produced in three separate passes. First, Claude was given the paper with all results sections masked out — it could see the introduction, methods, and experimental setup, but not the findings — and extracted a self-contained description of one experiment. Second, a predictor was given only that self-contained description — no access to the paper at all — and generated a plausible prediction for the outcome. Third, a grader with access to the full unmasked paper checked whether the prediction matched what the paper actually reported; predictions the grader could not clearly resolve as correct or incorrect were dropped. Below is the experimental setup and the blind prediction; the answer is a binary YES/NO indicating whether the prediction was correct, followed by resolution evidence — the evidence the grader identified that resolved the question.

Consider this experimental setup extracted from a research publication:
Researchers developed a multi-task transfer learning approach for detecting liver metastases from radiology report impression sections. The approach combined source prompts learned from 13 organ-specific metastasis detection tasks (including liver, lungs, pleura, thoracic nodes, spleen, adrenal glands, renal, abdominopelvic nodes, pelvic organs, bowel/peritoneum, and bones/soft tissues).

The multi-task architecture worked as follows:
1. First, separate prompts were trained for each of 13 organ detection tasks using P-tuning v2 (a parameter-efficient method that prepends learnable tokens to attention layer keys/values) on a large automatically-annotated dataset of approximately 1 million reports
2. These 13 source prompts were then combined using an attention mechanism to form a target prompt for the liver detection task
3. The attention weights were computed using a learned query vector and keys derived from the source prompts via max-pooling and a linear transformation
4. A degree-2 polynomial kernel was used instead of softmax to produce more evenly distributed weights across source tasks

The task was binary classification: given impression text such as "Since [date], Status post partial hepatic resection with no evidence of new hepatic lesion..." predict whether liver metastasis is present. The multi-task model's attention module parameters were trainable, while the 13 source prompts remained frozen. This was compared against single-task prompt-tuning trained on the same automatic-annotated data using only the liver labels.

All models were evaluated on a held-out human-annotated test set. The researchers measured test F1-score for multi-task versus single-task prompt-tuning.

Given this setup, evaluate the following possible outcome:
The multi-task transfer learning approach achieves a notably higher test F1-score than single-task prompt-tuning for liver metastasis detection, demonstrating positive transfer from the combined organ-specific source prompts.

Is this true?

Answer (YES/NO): NO